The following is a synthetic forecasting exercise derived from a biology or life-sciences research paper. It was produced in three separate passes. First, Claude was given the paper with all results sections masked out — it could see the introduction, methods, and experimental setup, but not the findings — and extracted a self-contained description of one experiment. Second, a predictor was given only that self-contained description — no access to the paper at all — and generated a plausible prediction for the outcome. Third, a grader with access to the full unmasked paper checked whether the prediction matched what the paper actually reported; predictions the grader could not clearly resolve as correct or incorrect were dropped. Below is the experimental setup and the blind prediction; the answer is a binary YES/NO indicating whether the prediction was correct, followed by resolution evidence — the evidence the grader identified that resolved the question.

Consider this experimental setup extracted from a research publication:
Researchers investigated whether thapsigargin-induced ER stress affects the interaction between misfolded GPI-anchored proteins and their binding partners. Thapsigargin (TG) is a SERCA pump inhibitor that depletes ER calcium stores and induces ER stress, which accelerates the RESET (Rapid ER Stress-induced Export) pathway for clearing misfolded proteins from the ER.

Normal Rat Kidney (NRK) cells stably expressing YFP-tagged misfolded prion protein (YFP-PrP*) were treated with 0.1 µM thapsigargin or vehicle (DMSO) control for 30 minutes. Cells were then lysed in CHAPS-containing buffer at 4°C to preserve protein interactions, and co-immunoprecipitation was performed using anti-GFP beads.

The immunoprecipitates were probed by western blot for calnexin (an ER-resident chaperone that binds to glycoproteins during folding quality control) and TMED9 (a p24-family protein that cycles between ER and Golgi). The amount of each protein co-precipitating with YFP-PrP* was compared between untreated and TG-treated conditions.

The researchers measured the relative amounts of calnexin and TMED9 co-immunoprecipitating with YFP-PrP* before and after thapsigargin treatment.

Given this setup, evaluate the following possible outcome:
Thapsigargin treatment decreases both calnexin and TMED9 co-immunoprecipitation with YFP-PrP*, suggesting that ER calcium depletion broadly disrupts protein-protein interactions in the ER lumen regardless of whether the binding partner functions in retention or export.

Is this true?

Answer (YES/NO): NO